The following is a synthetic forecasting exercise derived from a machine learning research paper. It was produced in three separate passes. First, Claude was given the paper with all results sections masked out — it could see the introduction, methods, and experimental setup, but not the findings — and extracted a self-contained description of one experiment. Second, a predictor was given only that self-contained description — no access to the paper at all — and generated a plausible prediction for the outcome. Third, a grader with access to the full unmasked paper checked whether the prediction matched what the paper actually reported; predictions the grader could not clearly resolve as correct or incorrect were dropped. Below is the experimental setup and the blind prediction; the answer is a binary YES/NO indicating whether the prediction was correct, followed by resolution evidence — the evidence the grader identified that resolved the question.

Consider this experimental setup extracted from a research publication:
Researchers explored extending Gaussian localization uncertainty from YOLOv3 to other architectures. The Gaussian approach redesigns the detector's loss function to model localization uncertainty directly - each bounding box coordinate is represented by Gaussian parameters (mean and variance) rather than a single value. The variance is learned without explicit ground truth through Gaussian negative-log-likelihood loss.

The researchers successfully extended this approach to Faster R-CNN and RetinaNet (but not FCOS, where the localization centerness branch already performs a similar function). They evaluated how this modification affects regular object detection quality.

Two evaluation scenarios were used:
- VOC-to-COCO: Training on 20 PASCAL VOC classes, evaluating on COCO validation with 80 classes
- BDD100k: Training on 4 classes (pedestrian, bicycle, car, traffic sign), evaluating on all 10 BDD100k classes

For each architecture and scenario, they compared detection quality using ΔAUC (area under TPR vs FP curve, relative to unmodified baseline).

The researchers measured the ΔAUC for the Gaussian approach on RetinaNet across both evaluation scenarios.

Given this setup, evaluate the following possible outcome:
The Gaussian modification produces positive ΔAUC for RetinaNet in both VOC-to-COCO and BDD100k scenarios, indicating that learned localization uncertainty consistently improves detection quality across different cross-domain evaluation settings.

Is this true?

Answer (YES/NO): NO